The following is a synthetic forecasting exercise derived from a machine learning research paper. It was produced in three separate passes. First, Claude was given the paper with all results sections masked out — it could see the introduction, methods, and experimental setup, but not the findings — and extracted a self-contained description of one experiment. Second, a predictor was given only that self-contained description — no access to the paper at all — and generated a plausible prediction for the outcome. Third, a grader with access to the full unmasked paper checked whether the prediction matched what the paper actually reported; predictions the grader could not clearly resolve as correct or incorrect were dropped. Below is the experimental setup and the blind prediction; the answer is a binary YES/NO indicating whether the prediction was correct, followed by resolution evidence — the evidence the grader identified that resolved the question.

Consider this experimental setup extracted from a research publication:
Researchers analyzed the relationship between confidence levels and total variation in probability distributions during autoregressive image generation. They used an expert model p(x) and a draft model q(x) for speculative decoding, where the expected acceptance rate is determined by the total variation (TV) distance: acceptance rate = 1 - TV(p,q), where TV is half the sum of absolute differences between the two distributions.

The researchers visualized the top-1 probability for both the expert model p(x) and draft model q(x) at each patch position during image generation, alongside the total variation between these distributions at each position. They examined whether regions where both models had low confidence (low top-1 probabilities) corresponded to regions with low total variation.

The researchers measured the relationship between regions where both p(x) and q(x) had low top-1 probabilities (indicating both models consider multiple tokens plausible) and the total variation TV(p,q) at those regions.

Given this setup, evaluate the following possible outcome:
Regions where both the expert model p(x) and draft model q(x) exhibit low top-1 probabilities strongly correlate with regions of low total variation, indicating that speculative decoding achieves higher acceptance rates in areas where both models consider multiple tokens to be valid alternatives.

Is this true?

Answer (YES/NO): NO